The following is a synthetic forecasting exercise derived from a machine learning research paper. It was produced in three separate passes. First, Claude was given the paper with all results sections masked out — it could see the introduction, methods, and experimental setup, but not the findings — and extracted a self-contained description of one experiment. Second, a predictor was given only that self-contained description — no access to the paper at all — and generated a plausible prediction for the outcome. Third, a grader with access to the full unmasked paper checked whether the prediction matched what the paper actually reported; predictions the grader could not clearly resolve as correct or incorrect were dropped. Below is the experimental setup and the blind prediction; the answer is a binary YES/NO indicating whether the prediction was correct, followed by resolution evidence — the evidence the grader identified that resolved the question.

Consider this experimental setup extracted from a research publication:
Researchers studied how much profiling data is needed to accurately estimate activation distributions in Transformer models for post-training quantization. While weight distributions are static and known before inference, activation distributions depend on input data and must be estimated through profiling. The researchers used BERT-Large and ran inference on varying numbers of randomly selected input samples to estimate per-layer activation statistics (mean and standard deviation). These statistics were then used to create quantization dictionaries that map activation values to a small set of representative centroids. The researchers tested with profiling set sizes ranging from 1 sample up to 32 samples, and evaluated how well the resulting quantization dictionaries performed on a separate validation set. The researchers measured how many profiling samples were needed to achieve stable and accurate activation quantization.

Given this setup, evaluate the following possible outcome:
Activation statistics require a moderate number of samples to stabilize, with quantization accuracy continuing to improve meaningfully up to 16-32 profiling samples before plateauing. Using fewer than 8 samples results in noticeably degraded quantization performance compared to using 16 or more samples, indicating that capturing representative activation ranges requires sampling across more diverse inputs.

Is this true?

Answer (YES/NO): NO